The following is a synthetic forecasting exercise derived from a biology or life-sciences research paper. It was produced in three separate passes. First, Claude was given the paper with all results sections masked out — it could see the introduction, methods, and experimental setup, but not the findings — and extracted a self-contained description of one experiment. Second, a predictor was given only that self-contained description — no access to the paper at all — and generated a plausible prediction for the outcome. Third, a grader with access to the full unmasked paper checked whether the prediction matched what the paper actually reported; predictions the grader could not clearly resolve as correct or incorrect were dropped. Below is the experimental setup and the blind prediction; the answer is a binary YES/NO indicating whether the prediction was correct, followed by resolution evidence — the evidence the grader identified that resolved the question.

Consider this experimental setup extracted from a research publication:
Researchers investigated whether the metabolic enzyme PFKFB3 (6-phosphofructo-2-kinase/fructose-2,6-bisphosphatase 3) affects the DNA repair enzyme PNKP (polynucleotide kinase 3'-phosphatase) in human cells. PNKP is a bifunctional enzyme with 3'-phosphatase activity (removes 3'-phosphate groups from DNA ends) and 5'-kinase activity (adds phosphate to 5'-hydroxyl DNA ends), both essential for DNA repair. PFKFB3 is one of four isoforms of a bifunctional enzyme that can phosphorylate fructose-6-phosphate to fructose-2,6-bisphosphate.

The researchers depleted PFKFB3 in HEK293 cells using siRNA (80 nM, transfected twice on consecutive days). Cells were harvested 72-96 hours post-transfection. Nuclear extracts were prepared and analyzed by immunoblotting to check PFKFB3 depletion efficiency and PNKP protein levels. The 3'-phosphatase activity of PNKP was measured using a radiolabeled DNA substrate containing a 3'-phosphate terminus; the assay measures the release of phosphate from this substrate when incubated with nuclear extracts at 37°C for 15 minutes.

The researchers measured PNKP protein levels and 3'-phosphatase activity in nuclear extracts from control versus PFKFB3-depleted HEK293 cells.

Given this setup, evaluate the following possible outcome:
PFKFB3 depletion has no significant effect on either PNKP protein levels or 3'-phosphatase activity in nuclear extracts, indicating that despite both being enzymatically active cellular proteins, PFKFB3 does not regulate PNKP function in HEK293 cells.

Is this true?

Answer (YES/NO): NO